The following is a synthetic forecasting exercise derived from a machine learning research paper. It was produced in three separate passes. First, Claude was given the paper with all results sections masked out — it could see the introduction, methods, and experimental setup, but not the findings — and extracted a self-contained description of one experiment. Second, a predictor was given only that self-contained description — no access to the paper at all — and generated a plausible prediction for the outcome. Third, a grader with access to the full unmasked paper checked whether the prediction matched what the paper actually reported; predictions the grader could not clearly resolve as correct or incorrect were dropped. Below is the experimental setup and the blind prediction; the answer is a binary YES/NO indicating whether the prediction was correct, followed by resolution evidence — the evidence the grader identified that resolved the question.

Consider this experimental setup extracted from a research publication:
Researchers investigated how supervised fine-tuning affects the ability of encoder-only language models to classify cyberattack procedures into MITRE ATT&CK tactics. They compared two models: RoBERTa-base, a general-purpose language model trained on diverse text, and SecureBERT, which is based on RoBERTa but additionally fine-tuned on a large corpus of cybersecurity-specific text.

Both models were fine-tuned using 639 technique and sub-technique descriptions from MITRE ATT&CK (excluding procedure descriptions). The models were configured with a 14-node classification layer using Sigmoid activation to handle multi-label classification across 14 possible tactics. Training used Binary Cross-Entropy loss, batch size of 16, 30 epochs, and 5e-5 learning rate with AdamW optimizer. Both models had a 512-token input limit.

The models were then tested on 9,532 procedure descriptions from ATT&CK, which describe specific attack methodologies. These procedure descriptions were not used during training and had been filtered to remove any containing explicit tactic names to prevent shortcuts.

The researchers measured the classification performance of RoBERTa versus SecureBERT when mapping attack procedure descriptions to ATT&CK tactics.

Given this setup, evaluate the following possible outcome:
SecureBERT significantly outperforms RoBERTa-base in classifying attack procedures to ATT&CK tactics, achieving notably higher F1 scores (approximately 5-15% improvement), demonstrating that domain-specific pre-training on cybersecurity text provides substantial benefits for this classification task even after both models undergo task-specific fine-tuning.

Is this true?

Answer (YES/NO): YES